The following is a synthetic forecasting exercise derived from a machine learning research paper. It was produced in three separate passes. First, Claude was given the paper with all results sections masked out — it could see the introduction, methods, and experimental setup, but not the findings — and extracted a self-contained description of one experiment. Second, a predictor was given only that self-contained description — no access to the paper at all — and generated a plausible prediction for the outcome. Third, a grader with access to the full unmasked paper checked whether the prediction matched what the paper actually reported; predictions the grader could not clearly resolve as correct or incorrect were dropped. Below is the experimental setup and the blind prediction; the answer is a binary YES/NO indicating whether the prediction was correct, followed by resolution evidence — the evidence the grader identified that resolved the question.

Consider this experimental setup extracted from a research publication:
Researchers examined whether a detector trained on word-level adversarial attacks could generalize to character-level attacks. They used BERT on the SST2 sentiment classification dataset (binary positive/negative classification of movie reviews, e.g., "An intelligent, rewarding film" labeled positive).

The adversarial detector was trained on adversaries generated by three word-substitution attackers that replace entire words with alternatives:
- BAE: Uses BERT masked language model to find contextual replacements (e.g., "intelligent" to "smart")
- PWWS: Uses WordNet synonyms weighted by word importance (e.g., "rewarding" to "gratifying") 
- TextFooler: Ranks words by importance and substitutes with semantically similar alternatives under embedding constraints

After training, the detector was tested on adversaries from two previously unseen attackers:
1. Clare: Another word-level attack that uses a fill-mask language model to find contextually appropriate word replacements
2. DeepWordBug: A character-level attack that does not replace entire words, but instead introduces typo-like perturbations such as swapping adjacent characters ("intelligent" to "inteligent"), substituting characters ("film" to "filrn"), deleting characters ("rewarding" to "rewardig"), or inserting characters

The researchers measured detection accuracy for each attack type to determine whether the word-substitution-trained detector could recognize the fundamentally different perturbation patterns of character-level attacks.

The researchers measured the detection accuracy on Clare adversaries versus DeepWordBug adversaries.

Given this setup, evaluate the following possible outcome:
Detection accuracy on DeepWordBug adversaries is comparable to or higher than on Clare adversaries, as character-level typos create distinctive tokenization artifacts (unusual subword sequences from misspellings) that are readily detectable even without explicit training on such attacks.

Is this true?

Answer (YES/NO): YES